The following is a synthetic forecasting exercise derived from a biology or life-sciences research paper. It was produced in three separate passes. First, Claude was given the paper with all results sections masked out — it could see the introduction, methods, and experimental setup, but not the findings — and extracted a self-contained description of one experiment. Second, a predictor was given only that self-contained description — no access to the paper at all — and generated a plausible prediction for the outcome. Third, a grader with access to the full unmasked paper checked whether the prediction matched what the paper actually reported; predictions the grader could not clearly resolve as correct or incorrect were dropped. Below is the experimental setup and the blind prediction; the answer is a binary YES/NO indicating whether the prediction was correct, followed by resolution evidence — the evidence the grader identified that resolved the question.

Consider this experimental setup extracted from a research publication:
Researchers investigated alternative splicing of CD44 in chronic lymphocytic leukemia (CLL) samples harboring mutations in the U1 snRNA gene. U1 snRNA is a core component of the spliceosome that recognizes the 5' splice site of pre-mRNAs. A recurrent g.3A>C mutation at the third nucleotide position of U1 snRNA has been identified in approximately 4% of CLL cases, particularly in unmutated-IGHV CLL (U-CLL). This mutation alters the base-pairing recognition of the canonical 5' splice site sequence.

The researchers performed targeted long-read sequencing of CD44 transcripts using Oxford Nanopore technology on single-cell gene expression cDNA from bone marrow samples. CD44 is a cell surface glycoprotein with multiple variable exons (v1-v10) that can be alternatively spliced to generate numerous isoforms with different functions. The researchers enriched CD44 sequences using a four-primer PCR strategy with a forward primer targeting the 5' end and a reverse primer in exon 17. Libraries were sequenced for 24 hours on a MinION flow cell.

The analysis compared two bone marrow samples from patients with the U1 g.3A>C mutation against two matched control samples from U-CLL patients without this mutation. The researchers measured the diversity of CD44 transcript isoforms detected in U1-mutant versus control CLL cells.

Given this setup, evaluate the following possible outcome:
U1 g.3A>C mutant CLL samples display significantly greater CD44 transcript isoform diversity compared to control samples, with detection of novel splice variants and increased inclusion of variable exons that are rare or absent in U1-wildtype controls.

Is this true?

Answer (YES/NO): YES